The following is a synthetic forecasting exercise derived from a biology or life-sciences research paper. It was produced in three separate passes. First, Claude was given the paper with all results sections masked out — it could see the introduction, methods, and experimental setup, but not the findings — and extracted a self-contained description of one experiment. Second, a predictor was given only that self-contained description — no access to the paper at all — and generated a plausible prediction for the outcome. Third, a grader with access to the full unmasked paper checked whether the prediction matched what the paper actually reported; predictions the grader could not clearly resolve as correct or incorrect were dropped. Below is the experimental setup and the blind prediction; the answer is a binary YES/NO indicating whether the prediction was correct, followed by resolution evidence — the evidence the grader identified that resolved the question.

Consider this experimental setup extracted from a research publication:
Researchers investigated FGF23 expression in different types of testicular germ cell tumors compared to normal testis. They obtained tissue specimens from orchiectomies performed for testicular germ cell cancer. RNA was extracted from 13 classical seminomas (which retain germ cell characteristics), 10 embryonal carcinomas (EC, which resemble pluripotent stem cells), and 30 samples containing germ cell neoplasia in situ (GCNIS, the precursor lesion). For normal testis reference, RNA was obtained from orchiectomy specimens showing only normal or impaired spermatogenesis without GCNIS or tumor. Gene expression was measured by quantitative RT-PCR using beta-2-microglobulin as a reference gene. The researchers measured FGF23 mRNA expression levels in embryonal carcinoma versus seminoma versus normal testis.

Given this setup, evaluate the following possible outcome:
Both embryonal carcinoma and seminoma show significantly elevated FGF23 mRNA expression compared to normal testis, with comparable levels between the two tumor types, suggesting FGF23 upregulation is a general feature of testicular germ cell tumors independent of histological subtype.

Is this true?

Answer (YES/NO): NO